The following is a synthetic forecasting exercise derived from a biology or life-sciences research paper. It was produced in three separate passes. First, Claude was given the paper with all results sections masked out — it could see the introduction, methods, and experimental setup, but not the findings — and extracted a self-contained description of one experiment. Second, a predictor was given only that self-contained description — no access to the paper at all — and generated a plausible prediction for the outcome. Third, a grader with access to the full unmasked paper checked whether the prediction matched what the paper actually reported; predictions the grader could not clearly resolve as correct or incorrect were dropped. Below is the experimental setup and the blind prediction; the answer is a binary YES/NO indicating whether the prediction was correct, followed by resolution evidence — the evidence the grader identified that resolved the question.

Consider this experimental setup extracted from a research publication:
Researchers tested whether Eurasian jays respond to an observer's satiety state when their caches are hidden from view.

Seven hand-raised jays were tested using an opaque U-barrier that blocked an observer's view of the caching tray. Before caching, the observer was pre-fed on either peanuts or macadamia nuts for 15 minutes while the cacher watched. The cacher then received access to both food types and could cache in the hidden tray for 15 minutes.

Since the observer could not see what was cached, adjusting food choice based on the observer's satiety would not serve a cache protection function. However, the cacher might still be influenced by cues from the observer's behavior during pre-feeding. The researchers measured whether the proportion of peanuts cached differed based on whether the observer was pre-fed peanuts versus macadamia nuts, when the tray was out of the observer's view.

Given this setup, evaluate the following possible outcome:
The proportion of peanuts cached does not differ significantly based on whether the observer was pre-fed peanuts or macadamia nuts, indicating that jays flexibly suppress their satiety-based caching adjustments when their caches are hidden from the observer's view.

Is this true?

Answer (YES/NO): NO